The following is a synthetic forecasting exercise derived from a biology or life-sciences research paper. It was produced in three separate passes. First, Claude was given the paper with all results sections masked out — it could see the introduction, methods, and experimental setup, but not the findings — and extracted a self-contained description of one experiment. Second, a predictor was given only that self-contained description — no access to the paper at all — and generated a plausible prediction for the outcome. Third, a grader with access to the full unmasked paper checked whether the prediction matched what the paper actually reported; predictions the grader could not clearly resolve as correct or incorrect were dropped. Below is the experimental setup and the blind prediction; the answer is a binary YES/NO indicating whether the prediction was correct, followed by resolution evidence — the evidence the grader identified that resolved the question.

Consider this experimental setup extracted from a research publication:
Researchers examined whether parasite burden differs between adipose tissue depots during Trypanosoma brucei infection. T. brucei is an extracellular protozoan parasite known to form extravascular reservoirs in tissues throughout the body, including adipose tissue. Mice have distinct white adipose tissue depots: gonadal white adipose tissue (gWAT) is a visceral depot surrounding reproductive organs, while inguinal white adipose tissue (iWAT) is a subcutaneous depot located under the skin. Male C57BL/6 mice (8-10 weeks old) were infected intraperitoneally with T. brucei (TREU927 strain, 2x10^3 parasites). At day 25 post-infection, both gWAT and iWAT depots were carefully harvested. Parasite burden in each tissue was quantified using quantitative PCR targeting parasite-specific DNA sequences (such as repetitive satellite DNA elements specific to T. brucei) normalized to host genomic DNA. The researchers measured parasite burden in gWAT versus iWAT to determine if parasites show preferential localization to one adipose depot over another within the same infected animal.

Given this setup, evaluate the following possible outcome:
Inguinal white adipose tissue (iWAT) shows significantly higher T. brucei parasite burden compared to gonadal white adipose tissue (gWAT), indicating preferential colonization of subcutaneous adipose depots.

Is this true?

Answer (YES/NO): NO